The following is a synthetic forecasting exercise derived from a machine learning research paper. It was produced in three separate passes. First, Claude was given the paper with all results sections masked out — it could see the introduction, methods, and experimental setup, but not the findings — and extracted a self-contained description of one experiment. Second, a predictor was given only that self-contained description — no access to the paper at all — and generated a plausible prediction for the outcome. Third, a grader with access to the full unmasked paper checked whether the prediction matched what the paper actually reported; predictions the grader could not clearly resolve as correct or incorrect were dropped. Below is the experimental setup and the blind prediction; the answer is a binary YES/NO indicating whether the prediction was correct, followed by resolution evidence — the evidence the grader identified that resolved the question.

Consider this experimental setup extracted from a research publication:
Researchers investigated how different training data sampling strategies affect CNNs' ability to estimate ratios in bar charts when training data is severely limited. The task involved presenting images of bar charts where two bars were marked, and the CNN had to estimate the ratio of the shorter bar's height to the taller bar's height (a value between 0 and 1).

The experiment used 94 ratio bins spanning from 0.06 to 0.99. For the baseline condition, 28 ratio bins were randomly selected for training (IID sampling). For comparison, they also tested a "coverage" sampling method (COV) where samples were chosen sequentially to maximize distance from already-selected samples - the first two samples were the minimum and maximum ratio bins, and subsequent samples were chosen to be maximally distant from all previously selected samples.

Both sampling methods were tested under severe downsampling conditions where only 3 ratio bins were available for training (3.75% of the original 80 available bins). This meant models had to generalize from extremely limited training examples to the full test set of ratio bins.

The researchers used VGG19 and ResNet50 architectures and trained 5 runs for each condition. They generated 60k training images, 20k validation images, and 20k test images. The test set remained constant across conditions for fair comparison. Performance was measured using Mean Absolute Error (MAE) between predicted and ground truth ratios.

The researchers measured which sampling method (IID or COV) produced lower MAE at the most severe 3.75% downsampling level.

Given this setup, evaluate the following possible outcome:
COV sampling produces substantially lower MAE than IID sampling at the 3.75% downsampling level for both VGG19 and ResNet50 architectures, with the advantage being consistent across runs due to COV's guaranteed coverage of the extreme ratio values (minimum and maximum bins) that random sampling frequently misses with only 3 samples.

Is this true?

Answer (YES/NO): NO